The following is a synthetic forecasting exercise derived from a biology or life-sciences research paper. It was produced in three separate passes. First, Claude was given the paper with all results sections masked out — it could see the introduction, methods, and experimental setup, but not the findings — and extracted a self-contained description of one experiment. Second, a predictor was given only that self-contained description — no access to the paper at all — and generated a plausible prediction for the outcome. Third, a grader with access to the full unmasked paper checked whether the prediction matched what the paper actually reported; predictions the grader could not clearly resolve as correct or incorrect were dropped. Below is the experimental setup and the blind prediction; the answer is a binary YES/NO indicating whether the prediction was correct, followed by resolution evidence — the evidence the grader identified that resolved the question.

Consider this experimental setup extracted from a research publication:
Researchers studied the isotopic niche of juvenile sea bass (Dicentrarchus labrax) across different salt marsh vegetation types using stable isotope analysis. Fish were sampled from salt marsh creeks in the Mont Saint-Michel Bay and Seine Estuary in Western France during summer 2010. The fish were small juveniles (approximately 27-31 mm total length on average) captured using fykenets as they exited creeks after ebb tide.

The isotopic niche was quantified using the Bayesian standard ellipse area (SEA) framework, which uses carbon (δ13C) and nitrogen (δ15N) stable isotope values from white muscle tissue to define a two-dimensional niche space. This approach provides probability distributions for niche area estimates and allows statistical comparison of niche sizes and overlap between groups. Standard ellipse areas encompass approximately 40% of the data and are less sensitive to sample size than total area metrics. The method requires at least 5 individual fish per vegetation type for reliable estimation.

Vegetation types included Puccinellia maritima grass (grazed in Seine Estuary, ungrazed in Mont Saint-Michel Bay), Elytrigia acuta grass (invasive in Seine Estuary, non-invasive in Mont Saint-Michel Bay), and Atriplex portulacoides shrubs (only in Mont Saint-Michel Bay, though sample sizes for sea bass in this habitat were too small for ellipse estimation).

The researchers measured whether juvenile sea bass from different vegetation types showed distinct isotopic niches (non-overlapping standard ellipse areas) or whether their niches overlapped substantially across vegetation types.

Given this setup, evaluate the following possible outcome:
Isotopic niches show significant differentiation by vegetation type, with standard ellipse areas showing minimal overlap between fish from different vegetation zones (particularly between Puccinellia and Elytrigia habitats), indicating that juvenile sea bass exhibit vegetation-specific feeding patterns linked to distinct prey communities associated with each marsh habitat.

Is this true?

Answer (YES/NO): NO